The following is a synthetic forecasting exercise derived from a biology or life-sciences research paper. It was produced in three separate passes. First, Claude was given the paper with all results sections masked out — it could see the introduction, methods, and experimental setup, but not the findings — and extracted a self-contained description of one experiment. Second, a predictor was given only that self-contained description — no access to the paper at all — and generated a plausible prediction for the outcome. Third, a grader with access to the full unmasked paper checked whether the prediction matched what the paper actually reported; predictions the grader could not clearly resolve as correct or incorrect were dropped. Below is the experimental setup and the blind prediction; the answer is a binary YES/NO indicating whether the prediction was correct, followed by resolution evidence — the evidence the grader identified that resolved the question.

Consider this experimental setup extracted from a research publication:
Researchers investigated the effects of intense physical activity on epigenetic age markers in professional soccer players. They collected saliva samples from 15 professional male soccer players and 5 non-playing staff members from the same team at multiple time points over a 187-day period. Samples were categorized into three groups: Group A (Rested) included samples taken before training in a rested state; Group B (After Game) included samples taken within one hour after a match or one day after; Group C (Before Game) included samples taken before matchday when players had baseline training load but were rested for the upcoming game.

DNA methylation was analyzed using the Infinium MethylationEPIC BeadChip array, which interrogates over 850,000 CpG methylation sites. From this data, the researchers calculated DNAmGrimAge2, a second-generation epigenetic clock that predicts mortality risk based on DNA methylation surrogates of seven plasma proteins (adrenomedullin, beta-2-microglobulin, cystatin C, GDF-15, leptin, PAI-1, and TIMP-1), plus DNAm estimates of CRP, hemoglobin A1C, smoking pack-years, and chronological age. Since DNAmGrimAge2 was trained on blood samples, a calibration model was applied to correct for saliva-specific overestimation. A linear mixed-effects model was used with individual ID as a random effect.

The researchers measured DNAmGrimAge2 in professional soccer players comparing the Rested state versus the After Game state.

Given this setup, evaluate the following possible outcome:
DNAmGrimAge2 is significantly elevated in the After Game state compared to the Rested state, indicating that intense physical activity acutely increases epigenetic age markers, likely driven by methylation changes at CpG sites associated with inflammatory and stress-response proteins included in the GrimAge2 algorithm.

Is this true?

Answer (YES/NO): NO